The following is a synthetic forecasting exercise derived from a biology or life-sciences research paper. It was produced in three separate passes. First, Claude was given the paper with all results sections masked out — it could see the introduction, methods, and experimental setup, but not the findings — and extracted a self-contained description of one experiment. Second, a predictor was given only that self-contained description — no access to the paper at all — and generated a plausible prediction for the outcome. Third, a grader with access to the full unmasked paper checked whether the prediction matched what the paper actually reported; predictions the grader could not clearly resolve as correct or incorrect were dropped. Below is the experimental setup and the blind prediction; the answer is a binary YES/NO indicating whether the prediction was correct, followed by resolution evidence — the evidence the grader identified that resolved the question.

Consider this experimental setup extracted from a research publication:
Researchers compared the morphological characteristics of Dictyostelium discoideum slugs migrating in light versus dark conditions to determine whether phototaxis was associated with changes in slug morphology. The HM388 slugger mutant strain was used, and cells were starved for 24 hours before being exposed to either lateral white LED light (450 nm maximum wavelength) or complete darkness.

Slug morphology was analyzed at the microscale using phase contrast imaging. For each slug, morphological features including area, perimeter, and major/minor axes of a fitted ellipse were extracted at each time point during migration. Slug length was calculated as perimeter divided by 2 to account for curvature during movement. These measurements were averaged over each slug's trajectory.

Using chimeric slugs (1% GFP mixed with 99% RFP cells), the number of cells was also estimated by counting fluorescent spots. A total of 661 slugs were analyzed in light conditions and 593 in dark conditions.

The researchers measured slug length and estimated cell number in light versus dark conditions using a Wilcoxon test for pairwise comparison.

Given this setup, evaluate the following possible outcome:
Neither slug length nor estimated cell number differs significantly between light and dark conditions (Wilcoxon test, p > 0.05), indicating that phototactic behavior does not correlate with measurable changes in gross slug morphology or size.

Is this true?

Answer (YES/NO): NO